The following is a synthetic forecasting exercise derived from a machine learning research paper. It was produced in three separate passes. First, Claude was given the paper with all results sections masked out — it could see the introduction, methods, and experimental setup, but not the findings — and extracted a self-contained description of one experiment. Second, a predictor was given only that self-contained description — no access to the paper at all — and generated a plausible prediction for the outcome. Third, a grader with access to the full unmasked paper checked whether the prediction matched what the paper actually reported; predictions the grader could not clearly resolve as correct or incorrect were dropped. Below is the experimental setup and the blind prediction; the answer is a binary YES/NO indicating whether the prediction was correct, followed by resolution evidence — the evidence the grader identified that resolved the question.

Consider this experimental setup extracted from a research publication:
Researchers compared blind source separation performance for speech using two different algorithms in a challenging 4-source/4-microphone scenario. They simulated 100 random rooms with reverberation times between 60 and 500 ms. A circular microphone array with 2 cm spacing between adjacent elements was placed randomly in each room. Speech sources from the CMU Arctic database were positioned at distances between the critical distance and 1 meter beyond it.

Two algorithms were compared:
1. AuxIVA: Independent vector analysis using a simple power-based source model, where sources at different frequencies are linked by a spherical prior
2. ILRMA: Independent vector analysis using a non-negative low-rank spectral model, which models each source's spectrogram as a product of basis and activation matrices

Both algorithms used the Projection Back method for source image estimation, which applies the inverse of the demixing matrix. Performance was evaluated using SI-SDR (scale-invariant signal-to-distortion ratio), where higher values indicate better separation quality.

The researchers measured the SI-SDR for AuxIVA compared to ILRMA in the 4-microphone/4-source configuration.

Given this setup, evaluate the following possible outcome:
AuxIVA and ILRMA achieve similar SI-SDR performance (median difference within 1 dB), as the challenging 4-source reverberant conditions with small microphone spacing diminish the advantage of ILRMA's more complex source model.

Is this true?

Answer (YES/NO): NO